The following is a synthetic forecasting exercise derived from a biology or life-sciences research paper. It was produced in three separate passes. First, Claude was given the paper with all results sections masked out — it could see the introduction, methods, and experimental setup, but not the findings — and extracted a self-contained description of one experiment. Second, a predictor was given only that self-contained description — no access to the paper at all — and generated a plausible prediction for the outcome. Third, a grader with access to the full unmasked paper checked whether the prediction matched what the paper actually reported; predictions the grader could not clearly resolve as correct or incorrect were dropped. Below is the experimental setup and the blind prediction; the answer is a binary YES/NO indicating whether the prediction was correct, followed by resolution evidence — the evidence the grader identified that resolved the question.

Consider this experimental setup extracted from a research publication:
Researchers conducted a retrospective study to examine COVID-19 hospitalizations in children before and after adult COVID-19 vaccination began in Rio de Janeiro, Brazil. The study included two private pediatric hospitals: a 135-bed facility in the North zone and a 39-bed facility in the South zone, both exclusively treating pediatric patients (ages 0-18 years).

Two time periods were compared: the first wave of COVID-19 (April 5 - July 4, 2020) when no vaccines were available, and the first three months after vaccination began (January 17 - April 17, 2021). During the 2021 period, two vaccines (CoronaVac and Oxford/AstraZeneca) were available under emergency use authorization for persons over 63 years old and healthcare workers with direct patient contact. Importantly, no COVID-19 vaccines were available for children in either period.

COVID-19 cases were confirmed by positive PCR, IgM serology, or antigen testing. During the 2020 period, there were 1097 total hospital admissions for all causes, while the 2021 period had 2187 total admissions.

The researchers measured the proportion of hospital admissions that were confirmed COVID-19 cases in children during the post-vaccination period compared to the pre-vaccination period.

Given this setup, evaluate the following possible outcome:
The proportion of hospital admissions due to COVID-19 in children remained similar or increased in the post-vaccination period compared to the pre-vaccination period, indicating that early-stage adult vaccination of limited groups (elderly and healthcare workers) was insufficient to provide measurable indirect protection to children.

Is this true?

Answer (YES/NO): NO